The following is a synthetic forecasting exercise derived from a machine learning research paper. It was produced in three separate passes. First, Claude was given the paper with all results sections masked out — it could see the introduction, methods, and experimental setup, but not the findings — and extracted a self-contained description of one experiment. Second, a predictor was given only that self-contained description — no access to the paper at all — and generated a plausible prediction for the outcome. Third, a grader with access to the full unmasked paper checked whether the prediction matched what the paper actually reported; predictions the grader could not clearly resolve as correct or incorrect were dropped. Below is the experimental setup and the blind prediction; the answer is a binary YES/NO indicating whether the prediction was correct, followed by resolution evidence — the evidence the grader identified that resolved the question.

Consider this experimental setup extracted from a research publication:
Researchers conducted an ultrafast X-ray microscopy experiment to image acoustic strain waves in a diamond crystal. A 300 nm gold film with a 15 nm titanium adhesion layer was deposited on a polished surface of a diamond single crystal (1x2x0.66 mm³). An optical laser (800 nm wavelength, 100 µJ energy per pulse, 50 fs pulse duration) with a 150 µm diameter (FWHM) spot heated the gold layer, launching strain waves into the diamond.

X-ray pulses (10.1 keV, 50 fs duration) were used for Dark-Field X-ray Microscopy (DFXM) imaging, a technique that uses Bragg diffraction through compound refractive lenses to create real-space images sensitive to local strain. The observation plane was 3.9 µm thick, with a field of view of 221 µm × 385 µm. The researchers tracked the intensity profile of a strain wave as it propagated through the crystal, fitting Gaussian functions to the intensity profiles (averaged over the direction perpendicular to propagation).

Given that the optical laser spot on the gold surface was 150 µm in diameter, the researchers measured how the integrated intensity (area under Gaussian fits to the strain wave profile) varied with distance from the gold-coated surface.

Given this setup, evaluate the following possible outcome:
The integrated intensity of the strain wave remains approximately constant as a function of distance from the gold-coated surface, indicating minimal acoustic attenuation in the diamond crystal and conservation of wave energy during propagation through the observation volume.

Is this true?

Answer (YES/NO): NO